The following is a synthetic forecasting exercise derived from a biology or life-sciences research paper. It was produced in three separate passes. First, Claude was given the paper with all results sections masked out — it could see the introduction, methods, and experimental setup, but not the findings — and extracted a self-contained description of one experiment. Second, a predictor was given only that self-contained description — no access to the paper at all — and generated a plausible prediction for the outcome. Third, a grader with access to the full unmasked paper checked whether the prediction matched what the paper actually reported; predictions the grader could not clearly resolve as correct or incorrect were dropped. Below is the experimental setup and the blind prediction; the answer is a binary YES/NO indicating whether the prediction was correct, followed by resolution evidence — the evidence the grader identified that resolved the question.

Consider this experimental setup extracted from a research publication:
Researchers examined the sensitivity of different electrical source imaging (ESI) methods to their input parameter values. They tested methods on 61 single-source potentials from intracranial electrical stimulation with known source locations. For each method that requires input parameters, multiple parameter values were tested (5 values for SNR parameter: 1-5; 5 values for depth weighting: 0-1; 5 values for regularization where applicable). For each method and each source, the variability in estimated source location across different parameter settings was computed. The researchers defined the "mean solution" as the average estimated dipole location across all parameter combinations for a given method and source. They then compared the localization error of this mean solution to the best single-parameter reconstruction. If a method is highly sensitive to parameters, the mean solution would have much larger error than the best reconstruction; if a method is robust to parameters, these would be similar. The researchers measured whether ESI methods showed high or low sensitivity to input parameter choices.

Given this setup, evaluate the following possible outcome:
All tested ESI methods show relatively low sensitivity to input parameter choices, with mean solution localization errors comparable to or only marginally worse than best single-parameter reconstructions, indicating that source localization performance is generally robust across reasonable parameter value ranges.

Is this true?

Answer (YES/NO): NO